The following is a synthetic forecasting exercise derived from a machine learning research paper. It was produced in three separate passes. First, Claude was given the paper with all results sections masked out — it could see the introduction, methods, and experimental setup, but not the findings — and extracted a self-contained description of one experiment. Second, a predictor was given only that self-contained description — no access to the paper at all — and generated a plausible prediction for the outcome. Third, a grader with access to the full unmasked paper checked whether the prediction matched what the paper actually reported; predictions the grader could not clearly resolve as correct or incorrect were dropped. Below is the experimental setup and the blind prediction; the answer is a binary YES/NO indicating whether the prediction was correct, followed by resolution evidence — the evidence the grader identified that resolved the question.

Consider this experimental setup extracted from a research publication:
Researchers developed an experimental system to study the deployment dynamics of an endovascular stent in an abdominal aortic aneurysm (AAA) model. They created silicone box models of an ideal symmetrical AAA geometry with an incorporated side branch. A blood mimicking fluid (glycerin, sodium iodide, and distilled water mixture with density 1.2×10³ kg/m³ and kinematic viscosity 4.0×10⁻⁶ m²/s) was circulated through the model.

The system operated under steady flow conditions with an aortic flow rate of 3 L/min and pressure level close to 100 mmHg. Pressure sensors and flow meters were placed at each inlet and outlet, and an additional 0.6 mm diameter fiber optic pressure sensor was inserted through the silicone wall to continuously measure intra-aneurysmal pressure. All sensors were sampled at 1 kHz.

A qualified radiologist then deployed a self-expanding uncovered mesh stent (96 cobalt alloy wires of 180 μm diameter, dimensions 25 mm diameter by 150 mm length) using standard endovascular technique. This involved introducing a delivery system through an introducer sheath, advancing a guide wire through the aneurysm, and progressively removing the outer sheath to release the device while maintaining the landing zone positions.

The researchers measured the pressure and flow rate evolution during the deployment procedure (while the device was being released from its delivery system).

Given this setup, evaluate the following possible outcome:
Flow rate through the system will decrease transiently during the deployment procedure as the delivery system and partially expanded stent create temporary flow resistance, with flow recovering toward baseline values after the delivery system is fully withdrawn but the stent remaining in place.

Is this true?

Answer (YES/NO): NO